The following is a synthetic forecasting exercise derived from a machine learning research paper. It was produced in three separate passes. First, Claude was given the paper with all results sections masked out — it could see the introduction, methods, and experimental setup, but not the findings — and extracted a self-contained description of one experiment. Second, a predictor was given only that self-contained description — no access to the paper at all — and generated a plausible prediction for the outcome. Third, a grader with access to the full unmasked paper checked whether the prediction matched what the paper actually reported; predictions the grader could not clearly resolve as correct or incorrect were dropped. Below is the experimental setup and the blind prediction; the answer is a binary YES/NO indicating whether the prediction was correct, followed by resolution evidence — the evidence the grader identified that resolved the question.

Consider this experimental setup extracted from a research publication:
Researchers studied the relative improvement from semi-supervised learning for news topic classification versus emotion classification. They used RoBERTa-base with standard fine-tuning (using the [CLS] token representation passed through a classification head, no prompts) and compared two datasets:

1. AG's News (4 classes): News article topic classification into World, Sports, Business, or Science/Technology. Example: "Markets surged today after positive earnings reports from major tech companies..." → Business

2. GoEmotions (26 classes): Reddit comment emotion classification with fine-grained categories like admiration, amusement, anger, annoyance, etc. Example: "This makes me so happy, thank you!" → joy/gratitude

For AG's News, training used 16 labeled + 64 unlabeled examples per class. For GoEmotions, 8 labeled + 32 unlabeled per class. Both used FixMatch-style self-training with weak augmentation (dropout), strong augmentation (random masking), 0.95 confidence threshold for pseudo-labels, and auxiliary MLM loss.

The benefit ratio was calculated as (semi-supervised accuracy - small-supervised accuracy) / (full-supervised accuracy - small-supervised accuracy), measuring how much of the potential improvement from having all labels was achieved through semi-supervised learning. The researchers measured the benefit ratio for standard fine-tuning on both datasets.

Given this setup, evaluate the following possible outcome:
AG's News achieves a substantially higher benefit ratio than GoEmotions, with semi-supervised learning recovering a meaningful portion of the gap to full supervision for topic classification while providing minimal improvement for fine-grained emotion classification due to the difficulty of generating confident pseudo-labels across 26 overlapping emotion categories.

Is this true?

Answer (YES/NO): YES